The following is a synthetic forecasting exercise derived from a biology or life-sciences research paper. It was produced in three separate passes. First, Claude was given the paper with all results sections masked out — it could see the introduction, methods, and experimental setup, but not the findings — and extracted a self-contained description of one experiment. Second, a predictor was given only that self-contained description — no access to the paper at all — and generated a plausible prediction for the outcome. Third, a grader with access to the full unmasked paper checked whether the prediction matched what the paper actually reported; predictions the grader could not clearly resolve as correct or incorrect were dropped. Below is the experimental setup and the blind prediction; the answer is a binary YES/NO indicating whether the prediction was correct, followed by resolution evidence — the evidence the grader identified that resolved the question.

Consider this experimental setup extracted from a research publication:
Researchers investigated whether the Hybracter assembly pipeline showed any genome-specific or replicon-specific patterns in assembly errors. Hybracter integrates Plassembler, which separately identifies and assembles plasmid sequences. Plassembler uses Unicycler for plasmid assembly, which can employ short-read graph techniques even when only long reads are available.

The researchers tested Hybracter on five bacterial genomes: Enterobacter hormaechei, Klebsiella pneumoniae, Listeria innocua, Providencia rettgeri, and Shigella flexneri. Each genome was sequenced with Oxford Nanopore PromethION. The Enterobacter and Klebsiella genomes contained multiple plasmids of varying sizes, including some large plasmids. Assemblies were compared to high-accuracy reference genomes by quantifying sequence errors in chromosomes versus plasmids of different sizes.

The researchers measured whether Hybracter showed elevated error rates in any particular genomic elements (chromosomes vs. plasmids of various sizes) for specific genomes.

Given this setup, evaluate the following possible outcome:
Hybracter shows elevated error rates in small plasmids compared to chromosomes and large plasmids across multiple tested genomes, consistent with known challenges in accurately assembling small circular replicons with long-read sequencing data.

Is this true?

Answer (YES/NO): NO